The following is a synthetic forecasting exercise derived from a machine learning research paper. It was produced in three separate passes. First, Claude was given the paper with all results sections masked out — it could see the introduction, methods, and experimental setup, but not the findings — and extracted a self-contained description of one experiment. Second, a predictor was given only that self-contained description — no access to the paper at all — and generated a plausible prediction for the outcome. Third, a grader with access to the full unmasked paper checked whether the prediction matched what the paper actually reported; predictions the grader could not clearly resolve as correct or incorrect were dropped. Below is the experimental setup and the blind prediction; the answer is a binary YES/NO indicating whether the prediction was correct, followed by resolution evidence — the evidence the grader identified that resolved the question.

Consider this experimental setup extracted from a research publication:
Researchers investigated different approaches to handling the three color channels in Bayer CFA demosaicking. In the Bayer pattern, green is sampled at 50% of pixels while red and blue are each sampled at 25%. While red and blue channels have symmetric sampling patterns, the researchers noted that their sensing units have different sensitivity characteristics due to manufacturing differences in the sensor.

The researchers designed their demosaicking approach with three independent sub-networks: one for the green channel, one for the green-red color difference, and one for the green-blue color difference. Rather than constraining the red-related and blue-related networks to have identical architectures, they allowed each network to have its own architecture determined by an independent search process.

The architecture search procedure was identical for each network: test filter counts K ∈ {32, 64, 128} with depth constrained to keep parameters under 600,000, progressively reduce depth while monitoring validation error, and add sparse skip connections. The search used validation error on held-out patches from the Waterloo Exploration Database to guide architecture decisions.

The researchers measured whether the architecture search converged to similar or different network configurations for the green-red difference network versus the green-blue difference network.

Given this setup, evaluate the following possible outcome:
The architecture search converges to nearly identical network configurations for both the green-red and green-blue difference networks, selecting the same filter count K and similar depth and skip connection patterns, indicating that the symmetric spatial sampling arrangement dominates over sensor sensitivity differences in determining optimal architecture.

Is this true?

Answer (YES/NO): NO